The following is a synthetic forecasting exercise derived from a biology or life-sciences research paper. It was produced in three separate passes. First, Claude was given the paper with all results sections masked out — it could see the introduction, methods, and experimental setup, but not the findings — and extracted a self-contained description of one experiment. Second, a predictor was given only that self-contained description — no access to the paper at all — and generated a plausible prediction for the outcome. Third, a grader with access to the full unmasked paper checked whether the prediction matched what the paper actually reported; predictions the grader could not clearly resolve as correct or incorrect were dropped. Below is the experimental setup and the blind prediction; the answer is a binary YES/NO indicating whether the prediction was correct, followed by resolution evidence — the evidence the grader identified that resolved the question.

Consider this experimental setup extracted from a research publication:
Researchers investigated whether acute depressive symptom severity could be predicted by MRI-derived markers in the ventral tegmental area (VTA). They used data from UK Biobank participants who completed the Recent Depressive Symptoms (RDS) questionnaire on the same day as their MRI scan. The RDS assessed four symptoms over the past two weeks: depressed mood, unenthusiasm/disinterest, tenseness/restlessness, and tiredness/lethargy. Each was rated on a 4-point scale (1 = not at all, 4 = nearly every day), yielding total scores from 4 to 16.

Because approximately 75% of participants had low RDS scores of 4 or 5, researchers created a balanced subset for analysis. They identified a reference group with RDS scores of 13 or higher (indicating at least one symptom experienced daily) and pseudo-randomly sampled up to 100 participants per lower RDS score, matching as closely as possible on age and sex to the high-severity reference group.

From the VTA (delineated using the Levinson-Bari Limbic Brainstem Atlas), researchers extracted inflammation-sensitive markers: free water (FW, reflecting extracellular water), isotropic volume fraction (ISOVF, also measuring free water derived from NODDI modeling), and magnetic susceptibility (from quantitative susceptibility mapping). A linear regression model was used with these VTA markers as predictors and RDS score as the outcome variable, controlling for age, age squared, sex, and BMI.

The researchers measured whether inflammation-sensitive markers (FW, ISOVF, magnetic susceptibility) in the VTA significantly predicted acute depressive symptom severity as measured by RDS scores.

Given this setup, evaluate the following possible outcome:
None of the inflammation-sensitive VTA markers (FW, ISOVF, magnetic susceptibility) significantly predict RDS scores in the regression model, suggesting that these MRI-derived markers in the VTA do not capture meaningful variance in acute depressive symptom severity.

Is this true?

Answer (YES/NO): NO